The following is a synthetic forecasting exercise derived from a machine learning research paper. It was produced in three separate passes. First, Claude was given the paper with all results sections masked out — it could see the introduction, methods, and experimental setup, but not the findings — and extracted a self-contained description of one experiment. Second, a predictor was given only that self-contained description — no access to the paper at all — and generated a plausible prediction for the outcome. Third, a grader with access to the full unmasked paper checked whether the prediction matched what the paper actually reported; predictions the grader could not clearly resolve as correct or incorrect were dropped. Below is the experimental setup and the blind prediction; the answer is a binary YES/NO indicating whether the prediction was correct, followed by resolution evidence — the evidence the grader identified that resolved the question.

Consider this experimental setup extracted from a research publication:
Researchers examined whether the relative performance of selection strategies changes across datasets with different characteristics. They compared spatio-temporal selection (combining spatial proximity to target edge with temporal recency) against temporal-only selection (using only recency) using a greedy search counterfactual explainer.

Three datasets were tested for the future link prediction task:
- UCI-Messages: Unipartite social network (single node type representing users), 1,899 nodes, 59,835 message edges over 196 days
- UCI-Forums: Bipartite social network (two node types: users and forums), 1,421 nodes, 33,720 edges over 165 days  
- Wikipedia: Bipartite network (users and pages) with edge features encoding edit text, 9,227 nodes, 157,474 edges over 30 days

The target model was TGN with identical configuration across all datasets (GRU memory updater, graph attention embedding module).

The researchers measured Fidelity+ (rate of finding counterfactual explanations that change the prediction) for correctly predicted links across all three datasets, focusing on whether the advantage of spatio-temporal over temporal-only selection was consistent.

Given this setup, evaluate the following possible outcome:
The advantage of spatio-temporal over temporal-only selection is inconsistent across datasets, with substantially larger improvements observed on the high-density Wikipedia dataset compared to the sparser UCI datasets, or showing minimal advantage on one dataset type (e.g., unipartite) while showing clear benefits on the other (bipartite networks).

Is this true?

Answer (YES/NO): NO